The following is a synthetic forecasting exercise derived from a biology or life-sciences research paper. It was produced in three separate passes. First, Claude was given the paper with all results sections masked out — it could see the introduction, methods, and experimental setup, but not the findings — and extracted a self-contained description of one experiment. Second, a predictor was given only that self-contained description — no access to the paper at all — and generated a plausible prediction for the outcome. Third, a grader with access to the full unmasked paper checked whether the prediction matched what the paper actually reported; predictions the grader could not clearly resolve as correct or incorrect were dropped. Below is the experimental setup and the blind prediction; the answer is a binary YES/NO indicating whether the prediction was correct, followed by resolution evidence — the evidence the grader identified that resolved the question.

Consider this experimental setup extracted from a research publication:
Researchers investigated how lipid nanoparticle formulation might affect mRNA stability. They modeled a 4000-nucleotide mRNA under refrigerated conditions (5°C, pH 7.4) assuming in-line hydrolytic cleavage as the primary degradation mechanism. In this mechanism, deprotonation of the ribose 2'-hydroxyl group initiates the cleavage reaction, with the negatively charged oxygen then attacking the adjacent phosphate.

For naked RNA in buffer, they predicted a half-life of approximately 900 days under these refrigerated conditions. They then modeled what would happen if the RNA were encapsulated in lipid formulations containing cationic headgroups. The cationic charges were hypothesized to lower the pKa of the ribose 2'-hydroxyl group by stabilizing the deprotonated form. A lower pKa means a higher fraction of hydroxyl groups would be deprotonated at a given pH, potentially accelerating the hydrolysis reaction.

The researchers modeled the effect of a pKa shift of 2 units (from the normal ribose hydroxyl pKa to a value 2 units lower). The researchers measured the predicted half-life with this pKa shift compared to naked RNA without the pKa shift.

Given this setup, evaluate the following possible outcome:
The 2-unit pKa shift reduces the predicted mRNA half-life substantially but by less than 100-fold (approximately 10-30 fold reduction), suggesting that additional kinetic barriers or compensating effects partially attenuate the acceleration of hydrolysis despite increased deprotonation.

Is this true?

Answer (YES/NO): NO